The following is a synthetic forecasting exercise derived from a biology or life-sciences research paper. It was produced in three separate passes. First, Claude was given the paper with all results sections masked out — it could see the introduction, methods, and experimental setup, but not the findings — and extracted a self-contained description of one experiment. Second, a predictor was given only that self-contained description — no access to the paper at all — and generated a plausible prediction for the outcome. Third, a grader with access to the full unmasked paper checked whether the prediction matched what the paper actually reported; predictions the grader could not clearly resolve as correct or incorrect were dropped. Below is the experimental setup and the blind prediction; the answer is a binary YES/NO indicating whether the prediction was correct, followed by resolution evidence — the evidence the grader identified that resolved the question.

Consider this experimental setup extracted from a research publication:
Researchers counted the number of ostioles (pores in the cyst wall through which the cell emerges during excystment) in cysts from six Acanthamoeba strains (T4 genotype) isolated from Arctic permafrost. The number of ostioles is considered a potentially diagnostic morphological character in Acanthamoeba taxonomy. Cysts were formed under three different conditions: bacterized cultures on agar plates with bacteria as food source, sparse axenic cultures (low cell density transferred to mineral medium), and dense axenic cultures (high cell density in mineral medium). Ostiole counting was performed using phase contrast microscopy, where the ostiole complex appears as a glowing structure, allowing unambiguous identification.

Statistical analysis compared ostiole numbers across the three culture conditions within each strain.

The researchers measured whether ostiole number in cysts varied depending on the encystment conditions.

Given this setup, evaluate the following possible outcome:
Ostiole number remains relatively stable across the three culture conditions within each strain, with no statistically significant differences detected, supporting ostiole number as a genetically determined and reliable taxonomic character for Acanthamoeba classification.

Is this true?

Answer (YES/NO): YES